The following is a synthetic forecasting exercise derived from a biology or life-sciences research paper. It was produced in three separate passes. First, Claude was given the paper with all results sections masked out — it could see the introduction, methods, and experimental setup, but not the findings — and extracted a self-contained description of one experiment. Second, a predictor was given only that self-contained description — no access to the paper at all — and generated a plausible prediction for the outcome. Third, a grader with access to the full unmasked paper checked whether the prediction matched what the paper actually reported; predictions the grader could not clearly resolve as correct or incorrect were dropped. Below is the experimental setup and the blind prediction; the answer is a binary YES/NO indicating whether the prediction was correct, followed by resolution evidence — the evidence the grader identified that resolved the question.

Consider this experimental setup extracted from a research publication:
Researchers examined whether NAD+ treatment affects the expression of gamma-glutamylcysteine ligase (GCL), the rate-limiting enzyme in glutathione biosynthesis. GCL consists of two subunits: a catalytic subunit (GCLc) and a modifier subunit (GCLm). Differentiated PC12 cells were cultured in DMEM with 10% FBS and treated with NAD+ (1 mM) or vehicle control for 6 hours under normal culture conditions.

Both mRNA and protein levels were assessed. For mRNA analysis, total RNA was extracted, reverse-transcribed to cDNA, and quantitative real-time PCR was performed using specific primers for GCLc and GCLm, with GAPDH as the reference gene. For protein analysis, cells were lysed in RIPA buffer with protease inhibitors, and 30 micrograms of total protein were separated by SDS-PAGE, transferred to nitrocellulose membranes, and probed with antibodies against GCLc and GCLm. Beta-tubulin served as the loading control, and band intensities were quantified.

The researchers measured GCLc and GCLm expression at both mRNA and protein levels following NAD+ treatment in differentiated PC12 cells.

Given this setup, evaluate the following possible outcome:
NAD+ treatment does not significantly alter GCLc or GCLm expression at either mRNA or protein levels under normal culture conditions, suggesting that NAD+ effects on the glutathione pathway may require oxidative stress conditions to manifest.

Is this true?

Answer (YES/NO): NO